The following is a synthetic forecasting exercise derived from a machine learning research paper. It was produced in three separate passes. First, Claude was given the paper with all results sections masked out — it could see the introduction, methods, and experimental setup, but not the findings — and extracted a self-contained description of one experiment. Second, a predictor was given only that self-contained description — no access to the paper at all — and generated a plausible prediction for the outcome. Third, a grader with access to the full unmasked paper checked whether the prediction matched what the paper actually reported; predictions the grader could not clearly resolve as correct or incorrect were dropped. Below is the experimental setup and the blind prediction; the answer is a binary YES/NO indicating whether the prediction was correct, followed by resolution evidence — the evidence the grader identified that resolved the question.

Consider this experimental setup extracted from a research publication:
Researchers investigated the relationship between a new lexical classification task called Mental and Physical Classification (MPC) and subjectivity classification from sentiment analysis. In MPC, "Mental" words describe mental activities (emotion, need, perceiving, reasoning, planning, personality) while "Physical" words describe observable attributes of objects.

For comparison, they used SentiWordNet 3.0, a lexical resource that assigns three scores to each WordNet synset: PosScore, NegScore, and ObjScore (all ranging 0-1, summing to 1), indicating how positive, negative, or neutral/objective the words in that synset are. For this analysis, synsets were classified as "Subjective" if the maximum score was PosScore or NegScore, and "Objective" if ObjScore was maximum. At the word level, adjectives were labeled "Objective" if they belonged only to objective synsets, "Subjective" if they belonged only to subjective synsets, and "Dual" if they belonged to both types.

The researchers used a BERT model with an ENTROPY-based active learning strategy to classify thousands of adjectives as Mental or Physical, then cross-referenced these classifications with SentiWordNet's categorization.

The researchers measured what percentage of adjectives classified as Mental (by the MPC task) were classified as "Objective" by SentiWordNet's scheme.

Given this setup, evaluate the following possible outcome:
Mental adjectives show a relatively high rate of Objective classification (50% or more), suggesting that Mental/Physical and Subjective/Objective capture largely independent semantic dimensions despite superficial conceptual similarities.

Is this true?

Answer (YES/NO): NO